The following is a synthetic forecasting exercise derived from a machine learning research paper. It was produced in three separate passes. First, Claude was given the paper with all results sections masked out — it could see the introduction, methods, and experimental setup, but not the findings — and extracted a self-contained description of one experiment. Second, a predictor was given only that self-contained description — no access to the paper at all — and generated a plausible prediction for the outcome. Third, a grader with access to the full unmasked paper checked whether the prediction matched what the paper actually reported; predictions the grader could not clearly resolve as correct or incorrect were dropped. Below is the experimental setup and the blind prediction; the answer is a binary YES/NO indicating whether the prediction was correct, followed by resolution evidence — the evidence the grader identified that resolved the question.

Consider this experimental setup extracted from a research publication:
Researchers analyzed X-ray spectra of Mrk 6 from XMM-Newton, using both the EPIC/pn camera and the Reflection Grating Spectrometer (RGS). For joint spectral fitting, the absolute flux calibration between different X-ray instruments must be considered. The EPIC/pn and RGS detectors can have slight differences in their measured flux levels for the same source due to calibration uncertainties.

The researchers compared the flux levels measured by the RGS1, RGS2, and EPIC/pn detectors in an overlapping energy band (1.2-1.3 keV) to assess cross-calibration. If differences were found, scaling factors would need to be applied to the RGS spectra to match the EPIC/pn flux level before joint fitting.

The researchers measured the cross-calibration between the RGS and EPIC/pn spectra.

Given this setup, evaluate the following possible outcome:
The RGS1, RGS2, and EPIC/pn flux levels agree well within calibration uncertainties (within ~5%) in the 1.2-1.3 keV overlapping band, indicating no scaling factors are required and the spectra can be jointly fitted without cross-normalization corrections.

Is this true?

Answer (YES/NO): NO